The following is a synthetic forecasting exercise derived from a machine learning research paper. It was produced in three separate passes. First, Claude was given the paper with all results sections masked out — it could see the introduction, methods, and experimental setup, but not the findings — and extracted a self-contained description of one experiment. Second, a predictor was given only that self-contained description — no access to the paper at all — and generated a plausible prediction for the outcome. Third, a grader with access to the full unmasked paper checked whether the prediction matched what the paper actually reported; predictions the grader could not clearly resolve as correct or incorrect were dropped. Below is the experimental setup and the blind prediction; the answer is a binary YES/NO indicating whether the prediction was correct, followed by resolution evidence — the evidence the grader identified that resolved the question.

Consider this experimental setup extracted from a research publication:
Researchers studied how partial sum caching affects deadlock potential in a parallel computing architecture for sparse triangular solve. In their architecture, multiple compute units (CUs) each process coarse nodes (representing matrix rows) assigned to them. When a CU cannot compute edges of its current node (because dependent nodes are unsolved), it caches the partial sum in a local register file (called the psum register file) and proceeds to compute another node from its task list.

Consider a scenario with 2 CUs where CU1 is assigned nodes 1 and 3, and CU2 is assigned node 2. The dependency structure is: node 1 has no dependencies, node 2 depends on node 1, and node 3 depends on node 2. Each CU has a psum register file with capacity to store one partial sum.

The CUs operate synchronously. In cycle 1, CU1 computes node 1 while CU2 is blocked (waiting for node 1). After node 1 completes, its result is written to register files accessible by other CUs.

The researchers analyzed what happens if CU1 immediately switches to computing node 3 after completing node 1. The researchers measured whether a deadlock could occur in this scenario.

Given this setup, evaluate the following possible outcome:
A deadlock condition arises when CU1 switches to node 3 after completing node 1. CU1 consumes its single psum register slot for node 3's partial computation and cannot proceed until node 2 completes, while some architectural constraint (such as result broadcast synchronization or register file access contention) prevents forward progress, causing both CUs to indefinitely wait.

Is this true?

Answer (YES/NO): NO